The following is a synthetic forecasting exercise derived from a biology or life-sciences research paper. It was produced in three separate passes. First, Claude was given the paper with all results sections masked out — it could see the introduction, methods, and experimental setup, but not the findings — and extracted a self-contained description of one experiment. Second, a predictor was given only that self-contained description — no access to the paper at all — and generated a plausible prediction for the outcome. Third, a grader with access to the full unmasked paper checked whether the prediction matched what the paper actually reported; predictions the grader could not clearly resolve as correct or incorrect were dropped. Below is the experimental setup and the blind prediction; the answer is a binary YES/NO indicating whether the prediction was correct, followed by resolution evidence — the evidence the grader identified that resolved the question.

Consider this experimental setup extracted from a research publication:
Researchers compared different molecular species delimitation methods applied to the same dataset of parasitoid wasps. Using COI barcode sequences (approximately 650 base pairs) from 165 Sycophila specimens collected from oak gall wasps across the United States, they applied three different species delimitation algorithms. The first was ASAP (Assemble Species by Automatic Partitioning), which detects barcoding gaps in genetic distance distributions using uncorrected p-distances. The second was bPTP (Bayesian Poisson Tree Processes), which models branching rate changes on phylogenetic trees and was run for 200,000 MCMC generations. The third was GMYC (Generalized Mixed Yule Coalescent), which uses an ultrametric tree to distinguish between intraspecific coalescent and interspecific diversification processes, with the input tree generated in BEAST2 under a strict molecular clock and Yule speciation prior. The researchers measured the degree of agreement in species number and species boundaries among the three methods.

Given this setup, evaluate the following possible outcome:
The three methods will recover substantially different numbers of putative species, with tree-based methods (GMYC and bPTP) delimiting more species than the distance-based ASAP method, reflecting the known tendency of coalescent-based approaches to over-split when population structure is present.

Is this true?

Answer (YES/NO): YES